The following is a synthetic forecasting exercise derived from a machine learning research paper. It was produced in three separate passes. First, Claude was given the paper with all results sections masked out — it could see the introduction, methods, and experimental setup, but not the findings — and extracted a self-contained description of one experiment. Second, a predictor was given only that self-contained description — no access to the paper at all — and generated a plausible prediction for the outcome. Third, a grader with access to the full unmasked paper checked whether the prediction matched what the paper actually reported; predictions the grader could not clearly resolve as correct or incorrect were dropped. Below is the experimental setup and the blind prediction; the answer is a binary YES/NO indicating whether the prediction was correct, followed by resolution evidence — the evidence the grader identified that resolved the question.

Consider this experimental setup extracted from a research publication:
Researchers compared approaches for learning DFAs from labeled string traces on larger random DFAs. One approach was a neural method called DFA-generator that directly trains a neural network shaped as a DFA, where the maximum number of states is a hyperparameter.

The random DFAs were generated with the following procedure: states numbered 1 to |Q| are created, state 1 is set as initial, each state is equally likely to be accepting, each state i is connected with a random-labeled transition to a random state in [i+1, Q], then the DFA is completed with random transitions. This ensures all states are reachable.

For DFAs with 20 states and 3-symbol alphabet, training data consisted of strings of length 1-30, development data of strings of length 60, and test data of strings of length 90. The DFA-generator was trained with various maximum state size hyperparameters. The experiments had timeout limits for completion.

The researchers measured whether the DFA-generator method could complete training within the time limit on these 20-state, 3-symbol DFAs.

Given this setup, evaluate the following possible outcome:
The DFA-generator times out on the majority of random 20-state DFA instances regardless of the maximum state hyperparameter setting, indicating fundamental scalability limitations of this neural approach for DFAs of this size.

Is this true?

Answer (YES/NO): YES